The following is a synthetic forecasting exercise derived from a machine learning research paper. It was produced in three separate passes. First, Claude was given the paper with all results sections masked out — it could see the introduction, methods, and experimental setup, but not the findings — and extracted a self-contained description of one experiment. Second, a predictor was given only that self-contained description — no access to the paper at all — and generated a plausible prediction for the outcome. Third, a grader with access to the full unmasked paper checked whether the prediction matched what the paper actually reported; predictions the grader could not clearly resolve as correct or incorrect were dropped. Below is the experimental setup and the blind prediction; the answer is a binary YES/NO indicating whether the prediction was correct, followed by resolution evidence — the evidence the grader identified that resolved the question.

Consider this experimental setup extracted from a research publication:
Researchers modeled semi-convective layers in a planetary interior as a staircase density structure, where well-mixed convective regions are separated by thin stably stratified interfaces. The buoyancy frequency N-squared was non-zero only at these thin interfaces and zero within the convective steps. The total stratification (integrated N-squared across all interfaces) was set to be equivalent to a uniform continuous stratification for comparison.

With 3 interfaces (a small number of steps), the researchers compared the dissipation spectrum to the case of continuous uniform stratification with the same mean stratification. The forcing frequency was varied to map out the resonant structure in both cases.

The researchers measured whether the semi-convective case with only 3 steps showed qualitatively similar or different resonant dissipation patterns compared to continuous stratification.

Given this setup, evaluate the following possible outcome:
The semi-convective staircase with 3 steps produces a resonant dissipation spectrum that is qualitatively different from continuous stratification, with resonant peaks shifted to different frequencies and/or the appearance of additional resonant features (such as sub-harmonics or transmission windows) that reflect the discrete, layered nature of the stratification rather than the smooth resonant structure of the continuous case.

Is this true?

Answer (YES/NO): YES